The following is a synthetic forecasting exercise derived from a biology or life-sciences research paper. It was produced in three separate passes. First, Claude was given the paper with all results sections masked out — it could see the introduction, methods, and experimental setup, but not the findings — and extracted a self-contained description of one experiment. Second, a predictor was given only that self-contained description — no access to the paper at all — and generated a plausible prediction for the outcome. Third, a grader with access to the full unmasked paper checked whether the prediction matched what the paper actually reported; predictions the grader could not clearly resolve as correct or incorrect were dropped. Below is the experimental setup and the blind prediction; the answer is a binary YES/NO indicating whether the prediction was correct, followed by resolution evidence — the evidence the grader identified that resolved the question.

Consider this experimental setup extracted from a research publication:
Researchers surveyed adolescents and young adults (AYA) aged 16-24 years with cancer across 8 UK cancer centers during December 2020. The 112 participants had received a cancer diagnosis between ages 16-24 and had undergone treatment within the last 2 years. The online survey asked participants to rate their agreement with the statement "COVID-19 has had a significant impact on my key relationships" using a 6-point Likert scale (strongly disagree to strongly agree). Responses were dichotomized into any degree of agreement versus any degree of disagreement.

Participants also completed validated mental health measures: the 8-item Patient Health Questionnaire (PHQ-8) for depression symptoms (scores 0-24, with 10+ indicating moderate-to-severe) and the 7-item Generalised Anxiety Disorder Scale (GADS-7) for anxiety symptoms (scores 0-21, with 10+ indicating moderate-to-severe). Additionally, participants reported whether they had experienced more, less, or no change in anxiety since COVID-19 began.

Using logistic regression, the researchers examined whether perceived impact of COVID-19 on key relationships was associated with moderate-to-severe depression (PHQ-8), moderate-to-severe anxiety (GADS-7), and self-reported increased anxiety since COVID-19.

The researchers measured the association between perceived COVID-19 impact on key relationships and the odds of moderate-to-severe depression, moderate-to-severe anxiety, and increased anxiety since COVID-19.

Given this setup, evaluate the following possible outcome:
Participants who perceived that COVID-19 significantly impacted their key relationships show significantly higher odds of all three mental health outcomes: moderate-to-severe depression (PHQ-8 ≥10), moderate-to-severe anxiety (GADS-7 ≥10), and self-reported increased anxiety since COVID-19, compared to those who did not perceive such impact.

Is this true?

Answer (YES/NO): YES